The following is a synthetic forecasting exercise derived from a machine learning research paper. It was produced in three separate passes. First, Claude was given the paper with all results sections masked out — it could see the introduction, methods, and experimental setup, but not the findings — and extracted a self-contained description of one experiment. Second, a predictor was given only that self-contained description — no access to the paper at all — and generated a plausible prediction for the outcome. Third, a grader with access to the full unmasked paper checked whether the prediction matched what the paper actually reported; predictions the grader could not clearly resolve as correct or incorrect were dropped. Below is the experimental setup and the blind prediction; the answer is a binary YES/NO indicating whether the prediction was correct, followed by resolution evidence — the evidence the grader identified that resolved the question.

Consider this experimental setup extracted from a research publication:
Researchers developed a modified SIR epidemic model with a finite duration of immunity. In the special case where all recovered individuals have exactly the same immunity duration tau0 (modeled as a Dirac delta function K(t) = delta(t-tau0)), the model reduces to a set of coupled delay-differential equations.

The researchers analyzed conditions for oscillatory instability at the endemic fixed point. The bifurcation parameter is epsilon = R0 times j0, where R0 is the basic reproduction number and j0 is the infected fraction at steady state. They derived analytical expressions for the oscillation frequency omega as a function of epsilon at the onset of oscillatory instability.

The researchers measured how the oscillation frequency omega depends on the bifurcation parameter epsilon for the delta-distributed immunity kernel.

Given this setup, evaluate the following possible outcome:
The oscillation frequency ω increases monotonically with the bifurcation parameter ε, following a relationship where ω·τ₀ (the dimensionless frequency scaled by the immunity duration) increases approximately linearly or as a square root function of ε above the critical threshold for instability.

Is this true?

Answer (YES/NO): NO